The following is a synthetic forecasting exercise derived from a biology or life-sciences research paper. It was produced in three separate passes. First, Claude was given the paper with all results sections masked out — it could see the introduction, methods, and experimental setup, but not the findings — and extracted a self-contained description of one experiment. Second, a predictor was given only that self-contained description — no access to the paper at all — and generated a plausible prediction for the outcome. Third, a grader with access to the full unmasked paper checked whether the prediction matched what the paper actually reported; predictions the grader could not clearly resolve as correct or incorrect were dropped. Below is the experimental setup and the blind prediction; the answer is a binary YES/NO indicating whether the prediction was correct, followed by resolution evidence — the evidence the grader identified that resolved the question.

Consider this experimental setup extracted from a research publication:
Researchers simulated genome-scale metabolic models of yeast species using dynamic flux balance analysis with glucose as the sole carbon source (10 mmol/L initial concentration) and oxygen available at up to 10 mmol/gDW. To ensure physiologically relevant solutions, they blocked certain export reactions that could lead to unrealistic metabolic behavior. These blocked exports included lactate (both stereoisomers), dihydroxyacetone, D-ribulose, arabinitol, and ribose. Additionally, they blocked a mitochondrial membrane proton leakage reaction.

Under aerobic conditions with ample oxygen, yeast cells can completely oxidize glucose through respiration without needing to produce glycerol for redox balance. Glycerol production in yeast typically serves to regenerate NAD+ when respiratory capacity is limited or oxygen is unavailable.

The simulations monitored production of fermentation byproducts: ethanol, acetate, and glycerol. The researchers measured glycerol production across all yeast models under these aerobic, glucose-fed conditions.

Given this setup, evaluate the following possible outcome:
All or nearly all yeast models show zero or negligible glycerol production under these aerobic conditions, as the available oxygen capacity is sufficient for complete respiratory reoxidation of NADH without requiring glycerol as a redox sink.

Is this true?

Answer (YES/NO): YES